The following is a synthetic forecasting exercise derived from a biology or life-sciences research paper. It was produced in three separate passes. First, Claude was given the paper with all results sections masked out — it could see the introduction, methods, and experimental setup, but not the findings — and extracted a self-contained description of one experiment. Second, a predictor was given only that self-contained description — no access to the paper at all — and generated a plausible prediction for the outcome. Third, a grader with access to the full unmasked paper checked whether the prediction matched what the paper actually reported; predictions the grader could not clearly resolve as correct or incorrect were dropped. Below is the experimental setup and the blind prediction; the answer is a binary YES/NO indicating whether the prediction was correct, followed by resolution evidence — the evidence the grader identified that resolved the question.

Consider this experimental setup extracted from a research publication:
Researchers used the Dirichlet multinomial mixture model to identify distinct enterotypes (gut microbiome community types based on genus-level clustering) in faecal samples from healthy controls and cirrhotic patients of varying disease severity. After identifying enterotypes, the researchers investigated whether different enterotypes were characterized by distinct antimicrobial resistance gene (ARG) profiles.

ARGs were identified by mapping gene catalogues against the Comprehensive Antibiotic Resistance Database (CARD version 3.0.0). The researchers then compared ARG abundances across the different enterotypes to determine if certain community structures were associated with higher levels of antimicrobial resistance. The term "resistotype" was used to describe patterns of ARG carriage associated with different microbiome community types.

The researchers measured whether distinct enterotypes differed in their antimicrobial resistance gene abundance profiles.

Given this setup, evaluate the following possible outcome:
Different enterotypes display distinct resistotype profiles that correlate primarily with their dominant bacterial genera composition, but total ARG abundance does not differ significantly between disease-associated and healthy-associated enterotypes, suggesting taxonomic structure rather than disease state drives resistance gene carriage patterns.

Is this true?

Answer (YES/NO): NO